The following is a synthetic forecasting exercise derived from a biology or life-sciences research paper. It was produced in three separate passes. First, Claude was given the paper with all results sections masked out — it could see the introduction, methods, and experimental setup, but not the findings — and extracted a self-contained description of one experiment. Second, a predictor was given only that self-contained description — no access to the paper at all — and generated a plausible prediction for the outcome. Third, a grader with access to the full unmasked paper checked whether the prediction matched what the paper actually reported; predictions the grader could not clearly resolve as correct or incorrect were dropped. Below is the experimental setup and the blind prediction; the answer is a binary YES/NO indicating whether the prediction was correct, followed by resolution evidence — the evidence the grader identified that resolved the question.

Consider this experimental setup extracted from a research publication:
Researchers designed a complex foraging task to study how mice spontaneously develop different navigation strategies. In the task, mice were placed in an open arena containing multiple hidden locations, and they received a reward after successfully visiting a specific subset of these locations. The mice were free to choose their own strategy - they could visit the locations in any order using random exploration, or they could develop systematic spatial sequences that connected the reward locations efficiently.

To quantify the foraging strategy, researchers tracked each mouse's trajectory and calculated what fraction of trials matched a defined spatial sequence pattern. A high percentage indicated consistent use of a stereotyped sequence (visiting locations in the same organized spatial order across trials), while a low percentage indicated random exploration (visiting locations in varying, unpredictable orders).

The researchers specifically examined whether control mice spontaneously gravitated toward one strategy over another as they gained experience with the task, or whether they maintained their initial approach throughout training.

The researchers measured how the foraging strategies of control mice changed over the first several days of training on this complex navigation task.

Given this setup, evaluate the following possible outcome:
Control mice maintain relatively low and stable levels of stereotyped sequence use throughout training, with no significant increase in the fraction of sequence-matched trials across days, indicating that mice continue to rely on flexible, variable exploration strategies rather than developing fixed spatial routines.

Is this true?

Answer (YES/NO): NO